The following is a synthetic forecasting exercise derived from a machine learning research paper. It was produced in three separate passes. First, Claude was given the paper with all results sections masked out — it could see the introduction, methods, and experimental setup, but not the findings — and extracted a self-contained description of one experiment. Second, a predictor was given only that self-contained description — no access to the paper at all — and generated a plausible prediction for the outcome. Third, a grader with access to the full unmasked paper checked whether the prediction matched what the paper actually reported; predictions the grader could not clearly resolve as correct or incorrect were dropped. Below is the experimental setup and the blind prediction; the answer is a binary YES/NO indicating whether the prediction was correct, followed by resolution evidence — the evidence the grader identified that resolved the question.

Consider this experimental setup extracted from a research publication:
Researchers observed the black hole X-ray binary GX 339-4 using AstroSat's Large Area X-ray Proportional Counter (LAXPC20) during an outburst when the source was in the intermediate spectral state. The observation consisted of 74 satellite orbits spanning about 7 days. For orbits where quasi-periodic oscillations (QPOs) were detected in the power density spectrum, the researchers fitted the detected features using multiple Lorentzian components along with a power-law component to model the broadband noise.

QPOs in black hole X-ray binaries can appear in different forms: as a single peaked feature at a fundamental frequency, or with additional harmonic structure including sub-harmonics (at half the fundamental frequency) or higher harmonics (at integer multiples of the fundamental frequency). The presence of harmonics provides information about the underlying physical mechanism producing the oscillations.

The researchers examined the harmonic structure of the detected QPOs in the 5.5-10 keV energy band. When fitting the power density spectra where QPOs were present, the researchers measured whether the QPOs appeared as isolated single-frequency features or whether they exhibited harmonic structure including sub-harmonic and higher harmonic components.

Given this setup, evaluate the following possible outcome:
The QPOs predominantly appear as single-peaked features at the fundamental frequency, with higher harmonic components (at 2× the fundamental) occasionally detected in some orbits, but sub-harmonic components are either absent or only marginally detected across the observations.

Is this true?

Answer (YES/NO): NO